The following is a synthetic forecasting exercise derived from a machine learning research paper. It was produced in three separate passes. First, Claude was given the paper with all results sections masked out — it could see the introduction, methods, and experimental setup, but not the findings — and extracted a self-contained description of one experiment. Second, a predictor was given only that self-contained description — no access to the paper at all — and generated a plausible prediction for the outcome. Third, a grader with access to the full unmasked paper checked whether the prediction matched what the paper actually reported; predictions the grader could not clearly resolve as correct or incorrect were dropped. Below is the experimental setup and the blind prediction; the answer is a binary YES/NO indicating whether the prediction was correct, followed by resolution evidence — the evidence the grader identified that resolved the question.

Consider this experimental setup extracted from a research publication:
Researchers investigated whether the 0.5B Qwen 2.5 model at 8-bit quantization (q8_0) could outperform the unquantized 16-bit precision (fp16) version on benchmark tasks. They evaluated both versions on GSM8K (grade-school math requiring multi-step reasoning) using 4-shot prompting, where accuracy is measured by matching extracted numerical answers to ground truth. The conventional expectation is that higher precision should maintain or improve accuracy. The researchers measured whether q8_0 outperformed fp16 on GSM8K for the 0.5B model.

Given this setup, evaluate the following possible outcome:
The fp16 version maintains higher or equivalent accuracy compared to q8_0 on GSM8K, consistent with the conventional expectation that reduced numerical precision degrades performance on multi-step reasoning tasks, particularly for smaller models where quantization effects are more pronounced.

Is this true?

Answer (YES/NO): NO